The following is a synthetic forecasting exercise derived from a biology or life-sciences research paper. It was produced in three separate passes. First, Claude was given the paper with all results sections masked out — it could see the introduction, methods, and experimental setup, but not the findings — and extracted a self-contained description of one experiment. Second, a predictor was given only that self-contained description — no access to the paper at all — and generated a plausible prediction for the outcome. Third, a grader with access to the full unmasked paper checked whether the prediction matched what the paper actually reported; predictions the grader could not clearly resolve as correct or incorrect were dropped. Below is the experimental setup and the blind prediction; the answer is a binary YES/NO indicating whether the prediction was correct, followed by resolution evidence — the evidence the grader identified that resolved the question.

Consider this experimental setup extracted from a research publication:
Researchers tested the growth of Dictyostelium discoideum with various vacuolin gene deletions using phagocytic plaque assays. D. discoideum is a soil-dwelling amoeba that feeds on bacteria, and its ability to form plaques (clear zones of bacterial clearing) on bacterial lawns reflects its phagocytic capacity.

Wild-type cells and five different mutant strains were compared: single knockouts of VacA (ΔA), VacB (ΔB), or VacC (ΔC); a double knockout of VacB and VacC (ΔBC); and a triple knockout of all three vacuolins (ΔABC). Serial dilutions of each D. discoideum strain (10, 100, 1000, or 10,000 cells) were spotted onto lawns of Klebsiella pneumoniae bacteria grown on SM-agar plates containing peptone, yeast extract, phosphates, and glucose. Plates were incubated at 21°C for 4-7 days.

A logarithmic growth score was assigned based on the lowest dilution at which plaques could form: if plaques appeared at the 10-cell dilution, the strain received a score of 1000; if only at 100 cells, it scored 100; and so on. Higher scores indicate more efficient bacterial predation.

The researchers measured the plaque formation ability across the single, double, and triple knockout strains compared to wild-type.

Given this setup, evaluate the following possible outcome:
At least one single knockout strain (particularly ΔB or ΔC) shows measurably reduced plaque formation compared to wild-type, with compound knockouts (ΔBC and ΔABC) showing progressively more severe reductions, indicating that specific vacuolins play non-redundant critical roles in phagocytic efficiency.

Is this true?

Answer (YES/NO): NO